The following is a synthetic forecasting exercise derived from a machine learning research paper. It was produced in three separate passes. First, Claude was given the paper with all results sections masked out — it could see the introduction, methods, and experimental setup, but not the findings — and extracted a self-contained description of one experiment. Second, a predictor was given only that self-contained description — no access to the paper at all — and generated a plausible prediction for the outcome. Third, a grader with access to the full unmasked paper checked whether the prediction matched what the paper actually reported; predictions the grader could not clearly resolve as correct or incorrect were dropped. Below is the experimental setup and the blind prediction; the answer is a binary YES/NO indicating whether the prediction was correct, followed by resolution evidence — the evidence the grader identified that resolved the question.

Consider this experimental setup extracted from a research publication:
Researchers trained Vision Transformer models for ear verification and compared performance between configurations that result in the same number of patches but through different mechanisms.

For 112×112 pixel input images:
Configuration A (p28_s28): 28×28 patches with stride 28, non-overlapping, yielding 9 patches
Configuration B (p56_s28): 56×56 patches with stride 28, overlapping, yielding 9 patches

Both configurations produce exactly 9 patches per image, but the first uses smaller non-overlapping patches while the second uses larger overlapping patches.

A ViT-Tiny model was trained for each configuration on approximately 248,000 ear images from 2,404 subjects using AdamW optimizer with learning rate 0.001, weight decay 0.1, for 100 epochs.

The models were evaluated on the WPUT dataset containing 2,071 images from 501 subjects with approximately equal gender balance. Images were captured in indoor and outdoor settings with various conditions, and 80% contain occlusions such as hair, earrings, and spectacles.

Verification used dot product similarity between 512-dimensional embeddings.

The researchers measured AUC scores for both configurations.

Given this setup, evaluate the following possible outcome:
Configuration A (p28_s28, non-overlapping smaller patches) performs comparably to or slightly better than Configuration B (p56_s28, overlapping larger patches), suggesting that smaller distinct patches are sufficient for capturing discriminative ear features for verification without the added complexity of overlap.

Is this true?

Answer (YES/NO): YES